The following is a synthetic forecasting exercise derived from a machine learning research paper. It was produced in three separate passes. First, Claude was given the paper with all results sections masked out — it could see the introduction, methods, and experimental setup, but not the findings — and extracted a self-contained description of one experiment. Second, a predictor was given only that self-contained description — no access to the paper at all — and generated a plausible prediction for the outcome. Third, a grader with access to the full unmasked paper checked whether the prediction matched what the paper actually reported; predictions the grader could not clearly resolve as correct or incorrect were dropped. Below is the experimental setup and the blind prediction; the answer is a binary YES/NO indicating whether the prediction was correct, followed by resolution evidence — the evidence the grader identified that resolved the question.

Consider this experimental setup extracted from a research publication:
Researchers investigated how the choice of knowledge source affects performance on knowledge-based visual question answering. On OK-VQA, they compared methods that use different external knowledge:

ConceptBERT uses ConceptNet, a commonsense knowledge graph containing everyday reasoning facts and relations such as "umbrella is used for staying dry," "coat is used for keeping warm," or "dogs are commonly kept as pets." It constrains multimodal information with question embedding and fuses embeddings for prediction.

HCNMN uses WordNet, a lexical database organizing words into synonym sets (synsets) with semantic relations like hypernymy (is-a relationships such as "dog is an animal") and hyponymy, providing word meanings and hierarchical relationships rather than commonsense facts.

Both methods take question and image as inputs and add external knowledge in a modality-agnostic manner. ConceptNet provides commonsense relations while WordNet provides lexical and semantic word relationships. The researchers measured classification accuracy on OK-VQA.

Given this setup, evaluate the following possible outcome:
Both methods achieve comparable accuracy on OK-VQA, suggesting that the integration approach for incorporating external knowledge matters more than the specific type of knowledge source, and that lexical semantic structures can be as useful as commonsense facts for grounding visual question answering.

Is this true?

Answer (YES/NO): NO